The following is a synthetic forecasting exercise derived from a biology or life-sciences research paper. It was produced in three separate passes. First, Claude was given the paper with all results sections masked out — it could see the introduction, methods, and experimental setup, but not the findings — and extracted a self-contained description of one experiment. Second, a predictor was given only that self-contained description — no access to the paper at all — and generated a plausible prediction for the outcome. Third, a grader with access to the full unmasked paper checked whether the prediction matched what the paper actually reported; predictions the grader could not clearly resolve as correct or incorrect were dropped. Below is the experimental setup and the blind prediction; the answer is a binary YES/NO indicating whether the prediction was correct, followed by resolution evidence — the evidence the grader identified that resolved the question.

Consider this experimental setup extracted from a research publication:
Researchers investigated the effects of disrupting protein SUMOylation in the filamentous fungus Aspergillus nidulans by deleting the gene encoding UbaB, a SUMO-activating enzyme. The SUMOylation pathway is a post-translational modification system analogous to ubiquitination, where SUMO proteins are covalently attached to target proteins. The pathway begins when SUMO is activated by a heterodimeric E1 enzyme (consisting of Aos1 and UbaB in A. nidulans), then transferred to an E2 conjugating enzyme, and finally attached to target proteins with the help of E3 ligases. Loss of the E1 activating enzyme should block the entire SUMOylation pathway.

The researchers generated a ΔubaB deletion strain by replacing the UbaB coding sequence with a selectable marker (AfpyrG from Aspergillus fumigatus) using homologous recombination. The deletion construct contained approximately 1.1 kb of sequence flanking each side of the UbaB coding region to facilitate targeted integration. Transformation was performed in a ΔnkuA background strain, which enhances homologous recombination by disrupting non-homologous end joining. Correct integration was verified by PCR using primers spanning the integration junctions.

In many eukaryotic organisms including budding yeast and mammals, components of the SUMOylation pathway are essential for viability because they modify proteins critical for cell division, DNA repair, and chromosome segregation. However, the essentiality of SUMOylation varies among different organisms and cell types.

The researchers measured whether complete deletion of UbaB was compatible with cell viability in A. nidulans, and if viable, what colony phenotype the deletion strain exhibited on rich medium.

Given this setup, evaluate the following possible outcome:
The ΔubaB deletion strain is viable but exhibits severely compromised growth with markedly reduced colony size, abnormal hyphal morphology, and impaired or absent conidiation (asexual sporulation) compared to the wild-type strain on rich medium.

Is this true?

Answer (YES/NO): NO